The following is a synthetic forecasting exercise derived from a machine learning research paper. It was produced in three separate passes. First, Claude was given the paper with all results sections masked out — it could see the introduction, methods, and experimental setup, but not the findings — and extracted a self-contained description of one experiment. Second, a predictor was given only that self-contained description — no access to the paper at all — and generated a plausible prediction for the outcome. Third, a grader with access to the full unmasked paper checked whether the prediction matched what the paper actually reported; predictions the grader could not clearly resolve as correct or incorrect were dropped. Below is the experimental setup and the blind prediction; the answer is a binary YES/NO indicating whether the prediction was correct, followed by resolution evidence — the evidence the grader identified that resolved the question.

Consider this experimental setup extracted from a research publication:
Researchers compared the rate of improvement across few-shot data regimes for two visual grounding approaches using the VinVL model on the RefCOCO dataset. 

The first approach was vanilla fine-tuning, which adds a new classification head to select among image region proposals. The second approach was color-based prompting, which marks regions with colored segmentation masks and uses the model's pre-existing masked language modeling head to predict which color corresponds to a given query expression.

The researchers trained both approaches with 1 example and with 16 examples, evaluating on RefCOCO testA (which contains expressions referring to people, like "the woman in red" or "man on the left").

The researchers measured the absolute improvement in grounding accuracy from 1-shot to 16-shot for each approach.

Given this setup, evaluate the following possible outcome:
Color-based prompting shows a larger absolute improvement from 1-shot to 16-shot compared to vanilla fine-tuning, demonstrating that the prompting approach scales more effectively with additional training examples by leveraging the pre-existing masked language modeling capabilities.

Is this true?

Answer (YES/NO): NO